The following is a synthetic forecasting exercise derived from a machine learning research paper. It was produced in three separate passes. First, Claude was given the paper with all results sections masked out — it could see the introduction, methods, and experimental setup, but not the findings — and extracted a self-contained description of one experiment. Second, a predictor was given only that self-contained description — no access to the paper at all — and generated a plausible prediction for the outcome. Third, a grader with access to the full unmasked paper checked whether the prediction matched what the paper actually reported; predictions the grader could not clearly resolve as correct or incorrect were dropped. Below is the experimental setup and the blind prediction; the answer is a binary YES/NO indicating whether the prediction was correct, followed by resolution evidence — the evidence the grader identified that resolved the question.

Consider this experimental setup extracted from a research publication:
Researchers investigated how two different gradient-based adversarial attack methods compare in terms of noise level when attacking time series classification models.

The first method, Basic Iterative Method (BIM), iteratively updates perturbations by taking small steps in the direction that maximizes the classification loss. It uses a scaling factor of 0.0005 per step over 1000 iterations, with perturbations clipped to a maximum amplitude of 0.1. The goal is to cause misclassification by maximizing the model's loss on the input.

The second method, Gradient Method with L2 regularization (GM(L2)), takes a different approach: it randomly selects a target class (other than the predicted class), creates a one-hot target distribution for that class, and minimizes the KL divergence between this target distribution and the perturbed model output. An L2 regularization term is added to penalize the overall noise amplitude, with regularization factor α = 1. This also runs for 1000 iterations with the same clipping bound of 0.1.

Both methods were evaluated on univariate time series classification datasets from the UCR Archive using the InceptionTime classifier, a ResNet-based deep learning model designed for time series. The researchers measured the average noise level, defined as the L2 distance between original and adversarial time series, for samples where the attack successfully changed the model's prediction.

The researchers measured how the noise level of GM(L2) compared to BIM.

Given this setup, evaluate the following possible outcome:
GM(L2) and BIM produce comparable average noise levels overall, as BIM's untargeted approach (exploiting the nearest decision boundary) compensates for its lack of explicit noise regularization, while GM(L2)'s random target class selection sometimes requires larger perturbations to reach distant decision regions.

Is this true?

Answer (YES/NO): NO